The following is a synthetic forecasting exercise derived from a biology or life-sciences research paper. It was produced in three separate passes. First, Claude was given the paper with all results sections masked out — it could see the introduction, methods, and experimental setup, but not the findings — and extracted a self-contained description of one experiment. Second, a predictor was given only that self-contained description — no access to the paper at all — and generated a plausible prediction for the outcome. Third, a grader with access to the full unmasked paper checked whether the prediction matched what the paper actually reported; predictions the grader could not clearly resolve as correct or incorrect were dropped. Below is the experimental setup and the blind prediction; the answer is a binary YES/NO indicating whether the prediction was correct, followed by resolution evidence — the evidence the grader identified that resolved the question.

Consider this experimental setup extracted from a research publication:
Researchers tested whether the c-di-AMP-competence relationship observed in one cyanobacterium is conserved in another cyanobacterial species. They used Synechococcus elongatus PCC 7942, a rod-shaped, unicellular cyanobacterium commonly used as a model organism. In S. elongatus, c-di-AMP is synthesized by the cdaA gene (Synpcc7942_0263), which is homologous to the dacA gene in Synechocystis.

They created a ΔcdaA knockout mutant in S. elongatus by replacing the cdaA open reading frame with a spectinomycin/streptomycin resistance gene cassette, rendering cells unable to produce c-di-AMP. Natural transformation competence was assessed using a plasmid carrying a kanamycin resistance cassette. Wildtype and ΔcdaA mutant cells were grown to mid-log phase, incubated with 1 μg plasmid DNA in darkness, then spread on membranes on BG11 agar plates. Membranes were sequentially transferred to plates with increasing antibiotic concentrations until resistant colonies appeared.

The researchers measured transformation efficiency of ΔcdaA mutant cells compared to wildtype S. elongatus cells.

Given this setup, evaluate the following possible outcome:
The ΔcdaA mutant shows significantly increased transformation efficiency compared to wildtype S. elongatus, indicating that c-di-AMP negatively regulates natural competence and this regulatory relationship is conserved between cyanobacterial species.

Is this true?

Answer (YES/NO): NO